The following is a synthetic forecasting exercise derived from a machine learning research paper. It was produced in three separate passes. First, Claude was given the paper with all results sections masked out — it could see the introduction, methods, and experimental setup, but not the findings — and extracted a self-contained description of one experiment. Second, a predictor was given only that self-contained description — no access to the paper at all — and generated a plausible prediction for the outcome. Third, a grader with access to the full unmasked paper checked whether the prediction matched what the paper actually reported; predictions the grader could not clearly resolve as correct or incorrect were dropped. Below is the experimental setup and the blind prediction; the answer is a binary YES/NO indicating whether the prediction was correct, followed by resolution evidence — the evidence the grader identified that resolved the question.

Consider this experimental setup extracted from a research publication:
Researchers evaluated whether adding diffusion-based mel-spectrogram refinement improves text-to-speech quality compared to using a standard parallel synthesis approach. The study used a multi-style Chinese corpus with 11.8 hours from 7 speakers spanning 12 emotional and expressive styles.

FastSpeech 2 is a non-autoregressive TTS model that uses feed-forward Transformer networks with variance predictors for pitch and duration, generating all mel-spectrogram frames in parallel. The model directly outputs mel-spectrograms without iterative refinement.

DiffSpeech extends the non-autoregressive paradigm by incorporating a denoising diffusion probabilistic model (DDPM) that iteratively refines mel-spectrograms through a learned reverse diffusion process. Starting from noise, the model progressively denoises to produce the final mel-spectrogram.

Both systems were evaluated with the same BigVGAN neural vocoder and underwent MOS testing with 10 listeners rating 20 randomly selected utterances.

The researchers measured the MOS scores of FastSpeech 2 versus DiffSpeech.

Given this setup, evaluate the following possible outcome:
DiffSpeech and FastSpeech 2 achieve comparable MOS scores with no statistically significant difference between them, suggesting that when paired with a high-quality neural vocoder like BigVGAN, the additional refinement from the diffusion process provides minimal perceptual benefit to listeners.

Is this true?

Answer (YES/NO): NO